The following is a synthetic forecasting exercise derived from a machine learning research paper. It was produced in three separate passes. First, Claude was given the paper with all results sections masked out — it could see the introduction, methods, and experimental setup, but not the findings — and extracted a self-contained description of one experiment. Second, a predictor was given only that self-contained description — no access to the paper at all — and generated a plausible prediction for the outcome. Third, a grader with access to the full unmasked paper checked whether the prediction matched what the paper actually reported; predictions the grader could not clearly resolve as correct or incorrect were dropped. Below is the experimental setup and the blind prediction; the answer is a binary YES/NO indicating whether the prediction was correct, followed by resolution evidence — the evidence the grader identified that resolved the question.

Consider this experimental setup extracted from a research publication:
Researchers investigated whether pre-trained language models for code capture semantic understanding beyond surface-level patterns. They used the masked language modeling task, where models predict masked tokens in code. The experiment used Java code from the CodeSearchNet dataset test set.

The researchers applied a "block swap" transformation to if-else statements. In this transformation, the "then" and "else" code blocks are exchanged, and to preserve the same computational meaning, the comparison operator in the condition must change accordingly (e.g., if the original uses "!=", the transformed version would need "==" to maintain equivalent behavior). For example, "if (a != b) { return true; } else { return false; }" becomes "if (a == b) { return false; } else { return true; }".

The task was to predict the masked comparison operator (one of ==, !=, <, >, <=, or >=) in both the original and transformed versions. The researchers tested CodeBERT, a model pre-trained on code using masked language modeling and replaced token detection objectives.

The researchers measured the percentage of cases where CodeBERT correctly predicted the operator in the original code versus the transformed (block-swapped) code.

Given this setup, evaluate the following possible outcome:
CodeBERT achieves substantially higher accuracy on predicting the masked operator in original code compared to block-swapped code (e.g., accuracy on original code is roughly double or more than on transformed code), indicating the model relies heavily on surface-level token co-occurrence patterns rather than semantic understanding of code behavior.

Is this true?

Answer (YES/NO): NO